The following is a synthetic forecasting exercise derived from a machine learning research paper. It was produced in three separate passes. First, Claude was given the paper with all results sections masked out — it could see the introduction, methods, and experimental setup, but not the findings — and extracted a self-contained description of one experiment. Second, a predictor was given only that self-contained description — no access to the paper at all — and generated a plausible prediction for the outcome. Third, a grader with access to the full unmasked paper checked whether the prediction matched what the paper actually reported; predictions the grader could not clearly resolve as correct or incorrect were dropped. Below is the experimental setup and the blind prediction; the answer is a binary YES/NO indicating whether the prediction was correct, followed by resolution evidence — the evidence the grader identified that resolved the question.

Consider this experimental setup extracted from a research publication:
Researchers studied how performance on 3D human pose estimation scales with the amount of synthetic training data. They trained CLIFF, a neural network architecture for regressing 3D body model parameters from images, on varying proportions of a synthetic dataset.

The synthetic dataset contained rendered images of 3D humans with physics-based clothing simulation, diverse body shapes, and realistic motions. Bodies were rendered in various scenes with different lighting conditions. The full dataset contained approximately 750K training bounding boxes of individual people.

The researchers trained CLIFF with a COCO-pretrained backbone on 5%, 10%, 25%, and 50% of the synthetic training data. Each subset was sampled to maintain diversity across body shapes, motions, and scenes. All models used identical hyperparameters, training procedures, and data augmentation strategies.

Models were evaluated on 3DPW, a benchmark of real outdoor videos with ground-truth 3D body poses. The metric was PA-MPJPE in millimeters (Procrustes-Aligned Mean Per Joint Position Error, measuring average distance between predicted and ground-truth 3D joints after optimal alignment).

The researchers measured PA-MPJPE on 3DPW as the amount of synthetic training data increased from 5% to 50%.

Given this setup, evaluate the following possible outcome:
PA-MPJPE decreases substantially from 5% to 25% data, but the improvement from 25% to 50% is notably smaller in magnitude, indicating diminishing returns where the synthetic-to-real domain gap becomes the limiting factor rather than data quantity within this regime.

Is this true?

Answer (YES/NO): NO